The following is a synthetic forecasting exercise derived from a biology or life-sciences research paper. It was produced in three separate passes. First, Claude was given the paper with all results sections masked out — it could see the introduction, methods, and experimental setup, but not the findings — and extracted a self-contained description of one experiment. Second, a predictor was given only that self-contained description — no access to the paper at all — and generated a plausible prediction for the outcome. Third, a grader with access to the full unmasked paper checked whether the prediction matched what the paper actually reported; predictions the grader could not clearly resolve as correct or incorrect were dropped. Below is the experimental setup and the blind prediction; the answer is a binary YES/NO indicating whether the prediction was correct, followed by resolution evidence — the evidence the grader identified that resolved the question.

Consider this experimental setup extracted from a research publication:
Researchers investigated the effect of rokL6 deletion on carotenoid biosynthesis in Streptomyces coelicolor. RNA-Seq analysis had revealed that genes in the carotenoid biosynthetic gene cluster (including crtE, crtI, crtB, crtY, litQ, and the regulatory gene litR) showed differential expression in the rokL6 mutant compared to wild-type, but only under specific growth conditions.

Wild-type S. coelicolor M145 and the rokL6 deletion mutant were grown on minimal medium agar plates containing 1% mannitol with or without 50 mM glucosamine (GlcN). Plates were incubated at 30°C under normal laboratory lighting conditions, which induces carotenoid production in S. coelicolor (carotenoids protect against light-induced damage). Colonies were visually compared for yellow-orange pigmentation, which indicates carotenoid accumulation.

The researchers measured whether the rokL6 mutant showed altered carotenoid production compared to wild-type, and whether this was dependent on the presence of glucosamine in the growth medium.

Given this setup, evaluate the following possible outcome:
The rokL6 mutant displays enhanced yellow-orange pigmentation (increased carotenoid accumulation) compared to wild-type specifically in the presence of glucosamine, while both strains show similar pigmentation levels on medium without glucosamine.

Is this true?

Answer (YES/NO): NO